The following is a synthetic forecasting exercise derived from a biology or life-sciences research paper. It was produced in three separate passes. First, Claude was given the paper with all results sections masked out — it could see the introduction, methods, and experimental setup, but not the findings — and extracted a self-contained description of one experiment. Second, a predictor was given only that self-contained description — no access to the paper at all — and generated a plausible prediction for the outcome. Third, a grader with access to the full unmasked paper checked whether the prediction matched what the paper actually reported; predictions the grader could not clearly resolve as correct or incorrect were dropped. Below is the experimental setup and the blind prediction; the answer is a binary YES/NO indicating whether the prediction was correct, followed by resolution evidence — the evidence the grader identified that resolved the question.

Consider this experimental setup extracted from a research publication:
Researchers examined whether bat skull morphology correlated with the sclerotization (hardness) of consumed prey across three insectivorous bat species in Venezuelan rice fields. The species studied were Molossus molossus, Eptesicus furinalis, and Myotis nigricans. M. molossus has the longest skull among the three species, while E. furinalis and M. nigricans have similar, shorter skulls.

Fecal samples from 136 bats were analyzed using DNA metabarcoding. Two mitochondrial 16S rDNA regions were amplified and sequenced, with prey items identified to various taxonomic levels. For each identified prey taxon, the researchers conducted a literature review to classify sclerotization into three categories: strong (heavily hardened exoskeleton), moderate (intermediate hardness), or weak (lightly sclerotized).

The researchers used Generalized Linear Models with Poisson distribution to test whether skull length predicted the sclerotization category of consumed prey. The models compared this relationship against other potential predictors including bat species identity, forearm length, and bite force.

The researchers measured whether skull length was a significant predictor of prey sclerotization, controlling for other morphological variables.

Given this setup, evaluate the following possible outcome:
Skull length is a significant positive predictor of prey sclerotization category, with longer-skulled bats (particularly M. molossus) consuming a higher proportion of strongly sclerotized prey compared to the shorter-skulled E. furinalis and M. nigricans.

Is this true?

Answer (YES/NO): NO